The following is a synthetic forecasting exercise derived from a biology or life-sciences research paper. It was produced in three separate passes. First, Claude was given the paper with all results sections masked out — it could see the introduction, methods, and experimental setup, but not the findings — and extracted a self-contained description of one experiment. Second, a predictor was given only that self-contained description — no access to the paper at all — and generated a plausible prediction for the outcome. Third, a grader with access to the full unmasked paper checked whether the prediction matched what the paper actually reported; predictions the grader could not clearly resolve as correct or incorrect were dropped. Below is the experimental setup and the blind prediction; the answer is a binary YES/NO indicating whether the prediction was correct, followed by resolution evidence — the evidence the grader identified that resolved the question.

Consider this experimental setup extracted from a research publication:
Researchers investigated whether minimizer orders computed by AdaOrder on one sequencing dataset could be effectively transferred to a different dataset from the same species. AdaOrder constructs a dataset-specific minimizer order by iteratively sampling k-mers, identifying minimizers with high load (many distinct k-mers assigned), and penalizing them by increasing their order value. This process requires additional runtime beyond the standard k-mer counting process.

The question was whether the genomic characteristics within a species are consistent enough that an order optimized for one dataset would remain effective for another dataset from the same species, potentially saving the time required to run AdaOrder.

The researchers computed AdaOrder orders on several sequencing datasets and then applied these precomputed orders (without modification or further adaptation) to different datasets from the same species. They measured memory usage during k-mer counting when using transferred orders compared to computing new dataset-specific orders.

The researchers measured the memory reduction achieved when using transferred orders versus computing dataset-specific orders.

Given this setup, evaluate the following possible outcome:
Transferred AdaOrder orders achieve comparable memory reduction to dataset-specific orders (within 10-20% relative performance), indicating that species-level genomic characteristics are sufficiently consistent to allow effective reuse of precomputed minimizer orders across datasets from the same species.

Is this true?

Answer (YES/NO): YES